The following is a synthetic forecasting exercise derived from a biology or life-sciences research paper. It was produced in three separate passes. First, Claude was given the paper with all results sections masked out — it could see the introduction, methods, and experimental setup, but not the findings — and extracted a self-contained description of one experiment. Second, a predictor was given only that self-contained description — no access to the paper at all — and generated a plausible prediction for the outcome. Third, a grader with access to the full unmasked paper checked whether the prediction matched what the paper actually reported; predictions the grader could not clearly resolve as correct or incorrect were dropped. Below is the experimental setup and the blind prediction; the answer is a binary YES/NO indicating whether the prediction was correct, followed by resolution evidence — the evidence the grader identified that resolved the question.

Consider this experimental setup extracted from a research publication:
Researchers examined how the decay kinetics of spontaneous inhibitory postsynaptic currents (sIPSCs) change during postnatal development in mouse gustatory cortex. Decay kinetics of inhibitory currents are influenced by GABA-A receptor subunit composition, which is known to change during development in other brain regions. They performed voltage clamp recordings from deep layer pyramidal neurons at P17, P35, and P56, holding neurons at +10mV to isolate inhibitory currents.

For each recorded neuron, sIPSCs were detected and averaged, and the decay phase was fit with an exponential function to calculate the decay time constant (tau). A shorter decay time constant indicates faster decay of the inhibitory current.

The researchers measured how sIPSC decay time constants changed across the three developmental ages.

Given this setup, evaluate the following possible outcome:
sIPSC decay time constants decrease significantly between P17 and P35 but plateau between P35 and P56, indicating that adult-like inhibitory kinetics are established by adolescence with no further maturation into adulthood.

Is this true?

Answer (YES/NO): NO